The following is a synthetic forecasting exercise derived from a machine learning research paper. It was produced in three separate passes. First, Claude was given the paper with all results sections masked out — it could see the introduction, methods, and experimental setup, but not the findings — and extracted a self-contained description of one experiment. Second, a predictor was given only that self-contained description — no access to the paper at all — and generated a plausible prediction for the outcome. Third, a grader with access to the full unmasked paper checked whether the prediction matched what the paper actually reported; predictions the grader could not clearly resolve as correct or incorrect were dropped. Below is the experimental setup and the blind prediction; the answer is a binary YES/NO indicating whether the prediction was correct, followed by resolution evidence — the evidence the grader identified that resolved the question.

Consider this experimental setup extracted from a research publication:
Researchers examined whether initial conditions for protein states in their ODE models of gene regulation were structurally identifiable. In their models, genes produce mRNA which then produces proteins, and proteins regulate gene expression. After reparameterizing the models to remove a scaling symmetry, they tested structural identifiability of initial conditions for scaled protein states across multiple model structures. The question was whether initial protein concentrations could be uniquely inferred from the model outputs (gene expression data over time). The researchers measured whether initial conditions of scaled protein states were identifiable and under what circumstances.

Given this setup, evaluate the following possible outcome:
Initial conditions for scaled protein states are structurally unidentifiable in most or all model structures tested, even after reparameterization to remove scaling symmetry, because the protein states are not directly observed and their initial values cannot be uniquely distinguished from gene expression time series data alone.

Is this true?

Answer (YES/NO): NO